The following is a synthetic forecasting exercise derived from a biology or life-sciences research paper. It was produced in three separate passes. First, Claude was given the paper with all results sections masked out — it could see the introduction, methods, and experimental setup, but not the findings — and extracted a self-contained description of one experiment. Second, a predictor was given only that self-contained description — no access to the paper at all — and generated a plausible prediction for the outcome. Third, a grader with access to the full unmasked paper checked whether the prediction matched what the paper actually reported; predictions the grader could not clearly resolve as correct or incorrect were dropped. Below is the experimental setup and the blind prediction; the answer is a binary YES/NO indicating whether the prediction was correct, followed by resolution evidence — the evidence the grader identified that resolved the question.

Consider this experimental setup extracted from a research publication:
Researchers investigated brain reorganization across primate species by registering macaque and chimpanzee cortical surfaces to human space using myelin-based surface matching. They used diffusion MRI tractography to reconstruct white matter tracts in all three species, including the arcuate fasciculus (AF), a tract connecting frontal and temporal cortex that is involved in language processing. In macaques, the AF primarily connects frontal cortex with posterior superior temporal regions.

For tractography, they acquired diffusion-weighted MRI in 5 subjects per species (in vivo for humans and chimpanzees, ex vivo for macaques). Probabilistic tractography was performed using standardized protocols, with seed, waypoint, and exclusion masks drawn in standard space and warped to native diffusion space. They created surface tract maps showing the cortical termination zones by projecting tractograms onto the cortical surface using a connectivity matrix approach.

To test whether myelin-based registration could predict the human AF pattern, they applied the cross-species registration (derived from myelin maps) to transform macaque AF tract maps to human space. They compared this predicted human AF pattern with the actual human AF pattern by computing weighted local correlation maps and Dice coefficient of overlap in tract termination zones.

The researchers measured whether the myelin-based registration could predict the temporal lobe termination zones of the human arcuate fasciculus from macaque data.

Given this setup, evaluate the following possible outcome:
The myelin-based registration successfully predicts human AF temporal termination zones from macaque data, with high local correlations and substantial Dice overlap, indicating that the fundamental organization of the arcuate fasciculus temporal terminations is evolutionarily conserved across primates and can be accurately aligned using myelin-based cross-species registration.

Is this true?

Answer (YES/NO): NO